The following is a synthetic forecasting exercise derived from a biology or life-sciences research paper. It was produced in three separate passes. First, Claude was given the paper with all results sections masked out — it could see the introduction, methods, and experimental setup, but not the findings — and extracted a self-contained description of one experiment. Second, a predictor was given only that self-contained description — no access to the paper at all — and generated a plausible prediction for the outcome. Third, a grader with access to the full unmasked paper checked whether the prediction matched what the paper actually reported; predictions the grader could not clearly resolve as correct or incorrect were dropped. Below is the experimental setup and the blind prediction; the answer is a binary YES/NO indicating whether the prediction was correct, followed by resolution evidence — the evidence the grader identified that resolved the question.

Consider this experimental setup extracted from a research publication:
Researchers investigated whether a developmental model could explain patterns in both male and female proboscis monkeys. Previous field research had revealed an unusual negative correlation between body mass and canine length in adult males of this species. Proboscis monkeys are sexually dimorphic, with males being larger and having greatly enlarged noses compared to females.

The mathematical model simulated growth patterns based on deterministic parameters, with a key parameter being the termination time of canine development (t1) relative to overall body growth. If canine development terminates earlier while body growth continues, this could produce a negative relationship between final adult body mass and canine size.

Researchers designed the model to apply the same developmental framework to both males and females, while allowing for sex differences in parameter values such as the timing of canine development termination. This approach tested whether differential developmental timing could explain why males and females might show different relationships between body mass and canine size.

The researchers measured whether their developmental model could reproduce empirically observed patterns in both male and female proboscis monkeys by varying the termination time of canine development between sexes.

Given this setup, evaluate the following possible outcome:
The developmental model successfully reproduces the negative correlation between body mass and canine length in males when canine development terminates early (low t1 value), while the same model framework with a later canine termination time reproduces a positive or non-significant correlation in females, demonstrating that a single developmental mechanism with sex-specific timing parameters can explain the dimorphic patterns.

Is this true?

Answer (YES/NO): YES